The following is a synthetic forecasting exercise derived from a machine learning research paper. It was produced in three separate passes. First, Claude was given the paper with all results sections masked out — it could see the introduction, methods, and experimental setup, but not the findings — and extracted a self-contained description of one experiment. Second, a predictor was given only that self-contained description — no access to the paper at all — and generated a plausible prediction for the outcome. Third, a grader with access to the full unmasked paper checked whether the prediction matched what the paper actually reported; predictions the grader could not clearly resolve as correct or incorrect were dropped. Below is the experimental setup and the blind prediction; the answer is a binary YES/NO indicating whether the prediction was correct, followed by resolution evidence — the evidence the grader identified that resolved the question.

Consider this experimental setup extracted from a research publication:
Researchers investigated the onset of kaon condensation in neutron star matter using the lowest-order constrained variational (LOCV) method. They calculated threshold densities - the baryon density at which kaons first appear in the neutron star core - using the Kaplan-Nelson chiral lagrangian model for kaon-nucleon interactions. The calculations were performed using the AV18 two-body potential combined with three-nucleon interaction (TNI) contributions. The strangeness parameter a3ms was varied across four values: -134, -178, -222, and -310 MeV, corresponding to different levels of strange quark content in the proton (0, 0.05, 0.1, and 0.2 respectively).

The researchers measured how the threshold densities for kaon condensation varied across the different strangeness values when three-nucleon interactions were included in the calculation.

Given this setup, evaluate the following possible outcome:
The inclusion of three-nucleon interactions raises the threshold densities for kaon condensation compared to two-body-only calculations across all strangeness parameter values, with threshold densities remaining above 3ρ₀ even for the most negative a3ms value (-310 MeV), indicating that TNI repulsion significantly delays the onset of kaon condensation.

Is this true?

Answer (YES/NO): NO